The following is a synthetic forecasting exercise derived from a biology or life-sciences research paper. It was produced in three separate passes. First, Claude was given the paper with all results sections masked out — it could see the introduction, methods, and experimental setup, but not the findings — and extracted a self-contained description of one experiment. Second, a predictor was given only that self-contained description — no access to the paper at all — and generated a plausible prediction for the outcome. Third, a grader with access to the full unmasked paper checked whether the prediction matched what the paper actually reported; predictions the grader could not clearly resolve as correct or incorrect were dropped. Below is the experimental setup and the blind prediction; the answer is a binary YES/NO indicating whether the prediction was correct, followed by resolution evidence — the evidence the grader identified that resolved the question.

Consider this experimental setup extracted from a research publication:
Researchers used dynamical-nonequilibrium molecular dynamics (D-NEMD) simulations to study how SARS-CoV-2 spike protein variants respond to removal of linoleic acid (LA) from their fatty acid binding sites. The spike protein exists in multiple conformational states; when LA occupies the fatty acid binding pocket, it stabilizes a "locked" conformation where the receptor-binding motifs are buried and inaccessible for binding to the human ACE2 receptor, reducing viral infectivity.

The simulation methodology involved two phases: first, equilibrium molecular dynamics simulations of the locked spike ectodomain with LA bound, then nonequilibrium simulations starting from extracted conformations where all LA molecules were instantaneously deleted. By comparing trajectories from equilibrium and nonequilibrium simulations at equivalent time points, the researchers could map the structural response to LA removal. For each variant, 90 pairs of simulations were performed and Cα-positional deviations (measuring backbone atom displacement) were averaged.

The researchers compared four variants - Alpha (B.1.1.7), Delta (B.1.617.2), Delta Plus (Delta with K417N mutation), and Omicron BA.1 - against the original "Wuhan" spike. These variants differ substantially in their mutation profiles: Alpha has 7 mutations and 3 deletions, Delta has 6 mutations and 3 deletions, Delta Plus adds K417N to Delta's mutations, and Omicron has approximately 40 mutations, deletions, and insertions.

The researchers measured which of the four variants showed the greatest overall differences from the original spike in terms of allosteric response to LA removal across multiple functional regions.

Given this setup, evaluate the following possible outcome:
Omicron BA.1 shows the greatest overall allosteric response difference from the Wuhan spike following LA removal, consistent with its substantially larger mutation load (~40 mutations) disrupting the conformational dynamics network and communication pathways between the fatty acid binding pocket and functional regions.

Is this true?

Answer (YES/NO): YES